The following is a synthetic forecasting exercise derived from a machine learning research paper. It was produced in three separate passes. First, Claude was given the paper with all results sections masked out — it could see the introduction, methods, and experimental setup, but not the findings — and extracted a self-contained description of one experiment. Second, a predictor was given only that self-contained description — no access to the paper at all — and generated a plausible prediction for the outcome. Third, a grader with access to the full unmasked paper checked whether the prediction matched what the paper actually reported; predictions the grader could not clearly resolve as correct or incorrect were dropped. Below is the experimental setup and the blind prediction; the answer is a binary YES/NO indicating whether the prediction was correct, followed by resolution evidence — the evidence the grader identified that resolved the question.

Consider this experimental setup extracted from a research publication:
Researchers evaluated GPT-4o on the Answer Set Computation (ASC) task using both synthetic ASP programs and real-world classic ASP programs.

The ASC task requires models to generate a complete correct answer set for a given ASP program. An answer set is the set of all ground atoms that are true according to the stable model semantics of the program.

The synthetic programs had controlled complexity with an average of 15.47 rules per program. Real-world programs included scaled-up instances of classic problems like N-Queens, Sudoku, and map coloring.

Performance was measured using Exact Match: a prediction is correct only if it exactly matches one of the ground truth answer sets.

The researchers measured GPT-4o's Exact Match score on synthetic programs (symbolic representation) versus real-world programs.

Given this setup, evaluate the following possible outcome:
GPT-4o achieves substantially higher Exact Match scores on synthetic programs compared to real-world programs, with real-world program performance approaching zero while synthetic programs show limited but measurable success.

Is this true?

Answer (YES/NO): YES